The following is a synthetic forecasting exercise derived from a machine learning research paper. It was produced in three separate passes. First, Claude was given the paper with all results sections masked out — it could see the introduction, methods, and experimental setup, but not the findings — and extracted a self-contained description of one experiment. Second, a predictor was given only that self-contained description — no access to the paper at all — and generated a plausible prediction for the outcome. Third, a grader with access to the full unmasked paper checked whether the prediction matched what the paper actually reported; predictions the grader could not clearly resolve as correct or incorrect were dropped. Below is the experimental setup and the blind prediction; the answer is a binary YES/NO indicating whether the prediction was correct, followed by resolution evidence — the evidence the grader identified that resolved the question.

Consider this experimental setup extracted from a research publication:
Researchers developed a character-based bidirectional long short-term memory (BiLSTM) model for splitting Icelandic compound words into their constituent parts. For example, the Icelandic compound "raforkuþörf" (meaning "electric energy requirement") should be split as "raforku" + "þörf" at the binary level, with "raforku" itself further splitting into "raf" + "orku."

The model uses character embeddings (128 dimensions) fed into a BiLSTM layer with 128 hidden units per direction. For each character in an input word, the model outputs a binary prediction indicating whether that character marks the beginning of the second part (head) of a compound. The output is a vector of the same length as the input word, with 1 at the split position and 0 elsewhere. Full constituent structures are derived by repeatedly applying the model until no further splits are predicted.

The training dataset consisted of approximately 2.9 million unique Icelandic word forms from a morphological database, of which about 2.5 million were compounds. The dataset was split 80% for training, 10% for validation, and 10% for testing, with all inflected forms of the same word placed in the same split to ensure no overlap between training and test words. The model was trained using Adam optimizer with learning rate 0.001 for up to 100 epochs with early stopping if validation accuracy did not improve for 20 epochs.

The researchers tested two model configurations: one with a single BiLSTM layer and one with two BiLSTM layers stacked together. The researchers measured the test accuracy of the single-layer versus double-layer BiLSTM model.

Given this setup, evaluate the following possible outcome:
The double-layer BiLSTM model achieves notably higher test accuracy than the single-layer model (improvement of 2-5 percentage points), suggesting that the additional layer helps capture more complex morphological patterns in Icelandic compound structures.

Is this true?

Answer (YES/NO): NO